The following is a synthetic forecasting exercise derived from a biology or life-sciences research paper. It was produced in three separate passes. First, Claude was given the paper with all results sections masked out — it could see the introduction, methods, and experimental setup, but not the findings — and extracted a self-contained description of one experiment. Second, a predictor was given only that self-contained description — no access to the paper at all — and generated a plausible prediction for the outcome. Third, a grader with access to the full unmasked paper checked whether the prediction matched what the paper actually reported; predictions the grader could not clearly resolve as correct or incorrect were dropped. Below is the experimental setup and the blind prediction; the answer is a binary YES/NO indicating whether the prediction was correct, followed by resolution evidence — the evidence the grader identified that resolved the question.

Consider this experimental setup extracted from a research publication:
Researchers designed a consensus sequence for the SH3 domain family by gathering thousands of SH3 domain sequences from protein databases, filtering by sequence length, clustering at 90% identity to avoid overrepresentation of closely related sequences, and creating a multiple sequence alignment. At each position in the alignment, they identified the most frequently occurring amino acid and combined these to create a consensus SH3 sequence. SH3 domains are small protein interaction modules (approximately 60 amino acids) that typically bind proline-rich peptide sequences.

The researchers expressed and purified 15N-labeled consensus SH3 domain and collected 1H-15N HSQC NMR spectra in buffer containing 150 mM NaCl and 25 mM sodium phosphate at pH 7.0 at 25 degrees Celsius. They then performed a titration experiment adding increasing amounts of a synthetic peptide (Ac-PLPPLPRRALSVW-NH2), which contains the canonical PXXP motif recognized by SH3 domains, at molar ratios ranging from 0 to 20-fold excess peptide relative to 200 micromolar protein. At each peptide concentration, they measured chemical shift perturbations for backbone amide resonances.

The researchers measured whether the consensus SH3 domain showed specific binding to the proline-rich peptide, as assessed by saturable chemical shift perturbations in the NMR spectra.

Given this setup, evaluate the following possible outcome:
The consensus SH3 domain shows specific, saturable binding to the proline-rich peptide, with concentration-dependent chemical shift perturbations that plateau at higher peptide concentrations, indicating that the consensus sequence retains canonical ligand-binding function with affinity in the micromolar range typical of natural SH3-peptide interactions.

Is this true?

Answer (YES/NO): NO